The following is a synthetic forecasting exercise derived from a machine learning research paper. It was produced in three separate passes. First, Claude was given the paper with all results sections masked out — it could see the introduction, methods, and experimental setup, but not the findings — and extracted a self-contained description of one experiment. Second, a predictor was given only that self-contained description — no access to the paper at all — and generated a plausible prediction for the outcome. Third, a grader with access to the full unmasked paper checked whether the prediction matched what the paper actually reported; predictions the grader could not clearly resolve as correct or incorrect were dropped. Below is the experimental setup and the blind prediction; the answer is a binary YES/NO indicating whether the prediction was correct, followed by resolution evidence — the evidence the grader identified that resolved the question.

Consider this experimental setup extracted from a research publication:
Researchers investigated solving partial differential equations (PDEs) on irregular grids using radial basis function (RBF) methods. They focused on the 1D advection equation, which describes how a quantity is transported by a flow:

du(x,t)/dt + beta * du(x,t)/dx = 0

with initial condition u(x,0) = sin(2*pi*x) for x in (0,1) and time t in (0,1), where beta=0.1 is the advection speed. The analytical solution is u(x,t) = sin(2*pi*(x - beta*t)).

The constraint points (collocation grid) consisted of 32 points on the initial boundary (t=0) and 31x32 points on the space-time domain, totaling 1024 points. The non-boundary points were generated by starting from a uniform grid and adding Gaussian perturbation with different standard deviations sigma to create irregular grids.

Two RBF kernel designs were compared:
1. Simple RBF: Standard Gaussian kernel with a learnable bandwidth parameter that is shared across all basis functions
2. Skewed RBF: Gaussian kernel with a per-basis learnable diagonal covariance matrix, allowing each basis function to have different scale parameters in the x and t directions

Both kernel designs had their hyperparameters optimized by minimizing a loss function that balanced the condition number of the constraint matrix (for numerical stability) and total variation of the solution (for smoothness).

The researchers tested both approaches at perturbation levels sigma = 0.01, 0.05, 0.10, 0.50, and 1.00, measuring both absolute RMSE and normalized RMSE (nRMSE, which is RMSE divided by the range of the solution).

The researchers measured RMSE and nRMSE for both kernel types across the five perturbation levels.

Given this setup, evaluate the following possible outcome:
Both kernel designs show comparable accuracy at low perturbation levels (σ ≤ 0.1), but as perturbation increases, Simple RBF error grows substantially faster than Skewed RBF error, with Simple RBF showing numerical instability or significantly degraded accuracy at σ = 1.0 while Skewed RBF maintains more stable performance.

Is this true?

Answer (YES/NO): NO